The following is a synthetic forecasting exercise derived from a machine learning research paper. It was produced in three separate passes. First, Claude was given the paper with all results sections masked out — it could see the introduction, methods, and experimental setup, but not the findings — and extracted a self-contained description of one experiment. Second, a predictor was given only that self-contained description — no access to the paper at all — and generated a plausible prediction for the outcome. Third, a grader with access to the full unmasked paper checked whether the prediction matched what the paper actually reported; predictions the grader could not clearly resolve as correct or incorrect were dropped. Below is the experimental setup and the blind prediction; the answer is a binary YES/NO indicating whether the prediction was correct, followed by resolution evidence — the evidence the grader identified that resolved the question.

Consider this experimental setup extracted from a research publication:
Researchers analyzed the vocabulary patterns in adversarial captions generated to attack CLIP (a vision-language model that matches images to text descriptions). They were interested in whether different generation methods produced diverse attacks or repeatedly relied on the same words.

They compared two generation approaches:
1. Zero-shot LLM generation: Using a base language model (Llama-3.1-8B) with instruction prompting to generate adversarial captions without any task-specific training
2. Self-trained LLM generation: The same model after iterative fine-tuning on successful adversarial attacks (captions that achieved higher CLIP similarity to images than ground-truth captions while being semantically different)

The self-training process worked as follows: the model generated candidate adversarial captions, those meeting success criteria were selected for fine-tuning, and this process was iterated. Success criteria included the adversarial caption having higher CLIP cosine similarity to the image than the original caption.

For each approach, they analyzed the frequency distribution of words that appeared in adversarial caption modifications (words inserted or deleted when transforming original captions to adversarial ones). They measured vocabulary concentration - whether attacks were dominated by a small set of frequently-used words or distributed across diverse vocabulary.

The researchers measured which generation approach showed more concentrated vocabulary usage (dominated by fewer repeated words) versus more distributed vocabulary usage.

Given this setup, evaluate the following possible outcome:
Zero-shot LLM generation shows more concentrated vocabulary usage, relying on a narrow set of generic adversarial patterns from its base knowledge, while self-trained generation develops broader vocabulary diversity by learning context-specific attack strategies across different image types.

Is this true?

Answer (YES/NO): NO